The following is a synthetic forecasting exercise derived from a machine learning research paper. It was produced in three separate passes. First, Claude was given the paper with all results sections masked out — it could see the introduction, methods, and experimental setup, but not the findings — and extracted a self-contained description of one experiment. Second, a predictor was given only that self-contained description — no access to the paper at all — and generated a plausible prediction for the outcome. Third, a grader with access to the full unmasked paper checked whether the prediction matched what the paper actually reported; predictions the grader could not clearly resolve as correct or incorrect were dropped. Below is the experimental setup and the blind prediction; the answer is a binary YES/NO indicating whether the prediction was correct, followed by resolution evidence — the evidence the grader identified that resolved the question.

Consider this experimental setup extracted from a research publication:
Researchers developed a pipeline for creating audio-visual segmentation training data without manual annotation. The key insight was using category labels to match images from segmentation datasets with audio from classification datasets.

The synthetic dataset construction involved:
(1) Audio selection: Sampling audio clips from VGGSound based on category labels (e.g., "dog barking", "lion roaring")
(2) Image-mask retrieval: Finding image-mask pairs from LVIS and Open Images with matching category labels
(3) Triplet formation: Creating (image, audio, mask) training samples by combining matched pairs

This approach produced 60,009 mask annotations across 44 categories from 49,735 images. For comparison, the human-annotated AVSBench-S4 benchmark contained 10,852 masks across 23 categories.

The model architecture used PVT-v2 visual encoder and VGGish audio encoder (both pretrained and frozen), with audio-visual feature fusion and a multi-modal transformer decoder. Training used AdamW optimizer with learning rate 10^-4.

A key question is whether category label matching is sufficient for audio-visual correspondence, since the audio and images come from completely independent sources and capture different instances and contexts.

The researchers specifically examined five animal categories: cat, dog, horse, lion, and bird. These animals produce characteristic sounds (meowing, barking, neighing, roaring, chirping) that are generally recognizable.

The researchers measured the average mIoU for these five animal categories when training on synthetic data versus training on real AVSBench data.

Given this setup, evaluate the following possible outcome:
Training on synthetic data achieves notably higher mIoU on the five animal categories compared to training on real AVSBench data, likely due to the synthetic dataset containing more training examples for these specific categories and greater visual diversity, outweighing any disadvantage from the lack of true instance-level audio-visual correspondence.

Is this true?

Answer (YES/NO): NO